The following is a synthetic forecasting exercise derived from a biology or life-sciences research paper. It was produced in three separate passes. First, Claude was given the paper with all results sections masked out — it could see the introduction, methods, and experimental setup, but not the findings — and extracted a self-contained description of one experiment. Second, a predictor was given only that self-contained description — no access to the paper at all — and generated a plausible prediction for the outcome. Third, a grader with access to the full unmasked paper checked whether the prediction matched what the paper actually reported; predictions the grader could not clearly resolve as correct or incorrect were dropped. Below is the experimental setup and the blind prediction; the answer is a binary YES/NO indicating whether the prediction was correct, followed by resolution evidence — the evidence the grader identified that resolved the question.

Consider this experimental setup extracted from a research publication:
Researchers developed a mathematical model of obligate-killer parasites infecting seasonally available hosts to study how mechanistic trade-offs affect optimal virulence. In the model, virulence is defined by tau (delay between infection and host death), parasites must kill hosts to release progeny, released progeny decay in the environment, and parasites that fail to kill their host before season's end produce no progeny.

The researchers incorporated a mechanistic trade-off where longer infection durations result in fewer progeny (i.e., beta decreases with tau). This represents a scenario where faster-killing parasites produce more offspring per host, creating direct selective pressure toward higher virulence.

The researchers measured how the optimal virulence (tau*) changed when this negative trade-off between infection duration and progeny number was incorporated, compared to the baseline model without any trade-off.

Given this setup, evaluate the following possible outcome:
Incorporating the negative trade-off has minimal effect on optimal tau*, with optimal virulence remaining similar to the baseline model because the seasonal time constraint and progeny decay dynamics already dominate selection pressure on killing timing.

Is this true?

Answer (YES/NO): NO